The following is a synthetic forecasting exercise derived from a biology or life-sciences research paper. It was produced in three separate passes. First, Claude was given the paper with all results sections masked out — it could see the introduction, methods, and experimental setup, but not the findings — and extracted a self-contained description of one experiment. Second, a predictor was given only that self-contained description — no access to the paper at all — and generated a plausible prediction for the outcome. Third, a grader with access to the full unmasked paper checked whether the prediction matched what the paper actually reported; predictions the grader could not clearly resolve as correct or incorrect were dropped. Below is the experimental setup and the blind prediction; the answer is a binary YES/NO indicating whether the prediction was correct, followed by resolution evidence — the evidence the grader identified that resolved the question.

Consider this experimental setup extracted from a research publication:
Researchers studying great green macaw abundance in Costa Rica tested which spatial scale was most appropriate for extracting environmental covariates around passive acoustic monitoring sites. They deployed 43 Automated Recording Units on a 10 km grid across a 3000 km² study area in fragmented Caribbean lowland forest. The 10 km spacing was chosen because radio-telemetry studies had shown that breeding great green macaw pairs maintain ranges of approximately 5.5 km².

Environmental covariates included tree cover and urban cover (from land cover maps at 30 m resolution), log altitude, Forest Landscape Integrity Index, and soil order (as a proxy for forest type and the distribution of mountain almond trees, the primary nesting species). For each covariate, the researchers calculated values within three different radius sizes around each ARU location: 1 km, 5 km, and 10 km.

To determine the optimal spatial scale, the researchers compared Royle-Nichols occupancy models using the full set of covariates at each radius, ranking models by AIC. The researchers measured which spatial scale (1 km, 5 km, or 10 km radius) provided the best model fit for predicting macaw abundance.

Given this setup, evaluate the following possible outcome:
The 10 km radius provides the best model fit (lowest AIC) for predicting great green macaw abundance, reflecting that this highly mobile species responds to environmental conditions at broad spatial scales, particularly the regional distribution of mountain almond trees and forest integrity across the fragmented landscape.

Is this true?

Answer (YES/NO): YES